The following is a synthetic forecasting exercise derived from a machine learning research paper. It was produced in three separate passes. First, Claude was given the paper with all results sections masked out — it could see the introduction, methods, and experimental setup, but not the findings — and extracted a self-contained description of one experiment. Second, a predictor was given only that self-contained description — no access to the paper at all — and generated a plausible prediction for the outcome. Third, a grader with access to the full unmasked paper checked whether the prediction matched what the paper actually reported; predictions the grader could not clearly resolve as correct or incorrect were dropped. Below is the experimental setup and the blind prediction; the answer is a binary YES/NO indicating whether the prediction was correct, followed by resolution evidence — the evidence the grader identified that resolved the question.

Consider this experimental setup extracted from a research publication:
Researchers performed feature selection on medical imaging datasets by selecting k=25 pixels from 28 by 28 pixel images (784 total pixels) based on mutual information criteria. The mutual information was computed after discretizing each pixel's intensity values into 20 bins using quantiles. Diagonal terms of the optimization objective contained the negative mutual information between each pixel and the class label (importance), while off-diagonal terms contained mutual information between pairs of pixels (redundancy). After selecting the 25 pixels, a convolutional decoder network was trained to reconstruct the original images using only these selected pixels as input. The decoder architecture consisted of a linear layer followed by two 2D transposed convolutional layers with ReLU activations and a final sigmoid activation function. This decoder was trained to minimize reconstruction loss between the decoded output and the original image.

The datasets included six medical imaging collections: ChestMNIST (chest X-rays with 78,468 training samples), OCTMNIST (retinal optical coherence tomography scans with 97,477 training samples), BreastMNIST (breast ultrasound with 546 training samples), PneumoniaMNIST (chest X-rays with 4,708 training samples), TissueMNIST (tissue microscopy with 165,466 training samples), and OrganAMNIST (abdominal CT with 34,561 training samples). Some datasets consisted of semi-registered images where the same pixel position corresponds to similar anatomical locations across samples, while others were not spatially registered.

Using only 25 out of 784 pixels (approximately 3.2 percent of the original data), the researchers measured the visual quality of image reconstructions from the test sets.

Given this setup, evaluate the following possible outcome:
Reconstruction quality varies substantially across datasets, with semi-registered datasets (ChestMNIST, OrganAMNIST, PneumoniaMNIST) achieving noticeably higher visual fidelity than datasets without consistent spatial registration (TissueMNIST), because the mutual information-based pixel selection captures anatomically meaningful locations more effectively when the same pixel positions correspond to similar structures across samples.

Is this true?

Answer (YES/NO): NO